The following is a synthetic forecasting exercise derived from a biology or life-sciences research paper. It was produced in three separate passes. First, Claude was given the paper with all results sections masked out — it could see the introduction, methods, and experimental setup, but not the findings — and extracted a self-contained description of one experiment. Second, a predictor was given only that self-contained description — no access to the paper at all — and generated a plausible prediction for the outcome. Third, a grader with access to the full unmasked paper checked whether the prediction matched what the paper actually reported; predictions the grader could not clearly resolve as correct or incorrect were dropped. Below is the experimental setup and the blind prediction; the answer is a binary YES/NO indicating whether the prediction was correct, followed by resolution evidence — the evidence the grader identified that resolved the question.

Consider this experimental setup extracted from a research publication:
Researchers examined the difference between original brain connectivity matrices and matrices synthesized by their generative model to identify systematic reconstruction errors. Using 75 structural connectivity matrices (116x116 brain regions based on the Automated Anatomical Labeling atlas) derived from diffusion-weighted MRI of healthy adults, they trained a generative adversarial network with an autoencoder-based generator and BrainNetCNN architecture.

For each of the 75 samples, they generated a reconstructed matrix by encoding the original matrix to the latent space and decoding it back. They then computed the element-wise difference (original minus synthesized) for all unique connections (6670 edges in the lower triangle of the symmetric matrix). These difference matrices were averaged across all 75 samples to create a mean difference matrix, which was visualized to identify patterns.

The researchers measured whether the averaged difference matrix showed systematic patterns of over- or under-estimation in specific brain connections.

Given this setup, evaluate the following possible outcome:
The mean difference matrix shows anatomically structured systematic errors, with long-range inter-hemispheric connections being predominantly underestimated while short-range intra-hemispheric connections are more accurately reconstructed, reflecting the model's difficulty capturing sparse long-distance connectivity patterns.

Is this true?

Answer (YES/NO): NO